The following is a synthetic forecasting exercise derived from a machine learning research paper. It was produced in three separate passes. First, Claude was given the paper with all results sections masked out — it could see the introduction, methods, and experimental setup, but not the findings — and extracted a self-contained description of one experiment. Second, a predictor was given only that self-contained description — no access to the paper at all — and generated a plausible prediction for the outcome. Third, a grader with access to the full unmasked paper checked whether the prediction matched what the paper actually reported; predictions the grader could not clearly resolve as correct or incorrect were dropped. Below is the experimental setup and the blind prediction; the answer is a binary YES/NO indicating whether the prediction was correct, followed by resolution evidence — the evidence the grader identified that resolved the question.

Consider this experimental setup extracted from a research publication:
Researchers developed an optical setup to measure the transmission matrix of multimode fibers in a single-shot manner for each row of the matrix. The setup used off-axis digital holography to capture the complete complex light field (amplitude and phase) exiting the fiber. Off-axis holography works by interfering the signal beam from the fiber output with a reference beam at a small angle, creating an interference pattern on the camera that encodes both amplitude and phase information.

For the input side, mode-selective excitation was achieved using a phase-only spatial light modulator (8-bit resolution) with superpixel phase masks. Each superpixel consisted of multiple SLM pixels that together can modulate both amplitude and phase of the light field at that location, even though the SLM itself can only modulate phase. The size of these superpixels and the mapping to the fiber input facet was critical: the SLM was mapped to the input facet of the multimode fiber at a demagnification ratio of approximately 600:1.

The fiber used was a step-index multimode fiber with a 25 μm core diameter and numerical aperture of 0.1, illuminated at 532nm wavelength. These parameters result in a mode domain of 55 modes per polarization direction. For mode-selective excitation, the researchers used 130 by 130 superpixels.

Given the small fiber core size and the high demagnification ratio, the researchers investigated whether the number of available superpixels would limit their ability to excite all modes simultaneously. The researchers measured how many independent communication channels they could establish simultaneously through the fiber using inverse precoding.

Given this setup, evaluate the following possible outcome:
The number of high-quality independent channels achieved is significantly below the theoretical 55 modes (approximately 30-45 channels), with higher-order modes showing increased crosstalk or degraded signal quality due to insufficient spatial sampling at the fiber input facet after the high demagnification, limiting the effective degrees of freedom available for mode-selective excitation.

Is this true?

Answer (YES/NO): NO